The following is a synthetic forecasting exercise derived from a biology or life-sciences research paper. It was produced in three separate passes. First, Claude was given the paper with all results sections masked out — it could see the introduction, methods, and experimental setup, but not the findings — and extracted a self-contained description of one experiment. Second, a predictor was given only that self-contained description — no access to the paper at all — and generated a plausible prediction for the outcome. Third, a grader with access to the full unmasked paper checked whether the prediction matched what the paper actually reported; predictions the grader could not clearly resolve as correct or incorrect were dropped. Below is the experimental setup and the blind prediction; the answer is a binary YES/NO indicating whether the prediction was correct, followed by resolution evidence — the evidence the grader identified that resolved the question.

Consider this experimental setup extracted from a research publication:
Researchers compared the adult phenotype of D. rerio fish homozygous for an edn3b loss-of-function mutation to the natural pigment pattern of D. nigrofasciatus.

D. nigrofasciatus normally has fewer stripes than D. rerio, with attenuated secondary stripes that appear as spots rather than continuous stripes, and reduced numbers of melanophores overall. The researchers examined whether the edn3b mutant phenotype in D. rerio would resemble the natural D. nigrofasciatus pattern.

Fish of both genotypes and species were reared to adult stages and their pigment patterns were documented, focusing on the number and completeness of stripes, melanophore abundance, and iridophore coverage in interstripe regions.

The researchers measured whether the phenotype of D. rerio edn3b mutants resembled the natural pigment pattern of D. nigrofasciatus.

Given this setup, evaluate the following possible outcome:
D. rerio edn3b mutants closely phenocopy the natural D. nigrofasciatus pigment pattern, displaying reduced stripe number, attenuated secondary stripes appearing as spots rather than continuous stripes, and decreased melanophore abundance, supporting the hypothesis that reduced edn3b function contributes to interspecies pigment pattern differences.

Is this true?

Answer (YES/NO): YES